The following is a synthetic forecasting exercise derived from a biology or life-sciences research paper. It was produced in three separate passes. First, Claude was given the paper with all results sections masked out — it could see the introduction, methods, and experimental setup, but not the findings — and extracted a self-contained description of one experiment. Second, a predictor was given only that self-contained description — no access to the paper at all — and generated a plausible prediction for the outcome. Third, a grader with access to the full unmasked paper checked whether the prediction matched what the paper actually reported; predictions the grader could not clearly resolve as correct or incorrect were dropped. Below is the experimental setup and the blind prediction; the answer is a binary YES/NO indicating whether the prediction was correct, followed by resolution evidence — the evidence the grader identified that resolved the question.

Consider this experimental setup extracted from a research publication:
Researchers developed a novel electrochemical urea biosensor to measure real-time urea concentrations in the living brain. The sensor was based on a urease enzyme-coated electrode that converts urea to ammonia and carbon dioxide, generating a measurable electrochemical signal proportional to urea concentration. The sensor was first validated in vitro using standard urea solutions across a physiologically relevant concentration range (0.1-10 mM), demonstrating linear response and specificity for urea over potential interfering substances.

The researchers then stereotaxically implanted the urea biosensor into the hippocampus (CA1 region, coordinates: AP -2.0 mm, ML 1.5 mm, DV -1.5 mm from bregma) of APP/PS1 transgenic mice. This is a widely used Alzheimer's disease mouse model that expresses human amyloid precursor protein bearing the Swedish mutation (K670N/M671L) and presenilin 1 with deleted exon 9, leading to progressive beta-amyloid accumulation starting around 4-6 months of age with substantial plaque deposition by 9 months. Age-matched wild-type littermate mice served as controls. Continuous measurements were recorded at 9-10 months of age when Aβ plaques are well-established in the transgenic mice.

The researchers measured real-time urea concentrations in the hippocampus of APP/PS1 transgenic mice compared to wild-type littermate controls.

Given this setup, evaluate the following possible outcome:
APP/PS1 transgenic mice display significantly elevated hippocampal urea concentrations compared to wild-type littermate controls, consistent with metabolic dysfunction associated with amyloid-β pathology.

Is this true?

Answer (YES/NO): YES